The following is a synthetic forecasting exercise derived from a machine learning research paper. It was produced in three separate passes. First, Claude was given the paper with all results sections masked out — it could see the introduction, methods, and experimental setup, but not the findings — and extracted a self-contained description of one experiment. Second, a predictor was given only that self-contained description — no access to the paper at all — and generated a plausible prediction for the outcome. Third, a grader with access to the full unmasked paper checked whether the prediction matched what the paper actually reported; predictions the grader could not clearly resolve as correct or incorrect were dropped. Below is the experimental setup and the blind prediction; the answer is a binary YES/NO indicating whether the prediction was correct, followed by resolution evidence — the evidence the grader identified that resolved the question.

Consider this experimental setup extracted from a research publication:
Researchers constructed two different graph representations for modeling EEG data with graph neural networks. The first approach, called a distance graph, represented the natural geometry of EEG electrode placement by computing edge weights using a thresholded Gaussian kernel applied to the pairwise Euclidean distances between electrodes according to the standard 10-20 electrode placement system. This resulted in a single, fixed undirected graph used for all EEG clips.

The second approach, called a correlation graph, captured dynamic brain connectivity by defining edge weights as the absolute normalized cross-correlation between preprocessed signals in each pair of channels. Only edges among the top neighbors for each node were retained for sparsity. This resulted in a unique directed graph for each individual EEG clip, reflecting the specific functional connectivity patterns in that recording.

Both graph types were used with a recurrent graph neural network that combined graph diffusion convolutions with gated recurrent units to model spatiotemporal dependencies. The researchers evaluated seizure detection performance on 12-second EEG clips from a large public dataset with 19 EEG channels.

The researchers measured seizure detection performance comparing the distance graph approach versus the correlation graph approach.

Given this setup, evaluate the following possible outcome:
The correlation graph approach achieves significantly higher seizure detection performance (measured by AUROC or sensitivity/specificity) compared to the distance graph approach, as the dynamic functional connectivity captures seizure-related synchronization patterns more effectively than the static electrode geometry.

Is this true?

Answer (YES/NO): NO